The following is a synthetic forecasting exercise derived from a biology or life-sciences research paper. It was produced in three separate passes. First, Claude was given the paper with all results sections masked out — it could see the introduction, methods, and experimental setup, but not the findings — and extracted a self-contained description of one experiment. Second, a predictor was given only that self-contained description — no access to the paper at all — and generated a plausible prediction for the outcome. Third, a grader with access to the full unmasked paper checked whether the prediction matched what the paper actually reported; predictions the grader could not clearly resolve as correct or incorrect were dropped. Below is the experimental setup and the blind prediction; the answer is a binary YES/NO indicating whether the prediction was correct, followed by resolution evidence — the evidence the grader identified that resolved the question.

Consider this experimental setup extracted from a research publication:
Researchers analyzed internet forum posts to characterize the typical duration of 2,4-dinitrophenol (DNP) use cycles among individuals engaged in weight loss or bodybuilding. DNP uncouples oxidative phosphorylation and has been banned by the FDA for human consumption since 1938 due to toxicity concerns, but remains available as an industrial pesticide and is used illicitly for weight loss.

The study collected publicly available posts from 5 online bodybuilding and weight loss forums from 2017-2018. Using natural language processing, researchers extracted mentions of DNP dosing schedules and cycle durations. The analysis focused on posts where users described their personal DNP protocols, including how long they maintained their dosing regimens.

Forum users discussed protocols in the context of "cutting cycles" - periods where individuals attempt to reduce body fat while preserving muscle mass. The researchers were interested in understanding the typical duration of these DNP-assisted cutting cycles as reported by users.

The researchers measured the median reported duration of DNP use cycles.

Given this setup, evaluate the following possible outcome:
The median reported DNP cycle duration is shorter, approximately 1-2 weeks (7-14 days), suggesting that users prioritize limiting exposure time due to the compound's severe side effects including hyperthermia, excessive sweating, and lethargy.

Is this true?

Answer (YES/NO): YES